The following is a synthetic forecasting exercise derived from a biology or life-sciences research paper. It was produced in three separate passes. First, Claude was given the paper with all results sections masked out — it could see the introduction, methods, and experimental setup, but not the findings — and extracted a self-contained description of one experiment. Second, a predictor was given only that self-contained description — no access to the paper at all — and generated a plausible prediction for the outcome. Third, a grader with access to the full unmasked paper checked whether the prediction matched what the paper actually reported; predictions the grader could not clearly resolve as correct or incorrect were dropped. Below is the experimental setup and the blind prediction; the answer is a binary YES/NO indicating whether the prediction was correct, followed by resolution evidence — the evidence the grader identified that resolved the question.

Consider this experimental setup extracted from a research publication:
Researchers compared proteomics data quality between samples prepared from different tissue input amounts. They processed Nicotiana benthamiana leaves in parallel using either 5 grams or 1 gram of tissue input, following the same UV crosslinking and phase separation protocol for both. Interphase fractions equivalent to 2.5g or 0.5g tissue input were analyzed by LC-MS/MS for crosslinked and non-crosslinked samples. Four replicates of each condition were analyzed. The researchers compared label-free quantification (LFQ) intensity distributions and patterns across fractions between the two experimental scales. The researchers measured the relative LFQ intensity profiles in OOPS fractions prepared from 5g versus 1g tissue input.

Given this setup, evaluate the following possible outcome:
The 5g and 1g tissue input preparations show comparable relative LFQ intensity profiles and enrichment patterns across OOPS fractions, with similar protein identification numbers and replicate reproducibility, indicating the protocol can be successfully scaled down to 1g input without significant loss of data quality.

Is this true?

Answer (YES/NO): NO